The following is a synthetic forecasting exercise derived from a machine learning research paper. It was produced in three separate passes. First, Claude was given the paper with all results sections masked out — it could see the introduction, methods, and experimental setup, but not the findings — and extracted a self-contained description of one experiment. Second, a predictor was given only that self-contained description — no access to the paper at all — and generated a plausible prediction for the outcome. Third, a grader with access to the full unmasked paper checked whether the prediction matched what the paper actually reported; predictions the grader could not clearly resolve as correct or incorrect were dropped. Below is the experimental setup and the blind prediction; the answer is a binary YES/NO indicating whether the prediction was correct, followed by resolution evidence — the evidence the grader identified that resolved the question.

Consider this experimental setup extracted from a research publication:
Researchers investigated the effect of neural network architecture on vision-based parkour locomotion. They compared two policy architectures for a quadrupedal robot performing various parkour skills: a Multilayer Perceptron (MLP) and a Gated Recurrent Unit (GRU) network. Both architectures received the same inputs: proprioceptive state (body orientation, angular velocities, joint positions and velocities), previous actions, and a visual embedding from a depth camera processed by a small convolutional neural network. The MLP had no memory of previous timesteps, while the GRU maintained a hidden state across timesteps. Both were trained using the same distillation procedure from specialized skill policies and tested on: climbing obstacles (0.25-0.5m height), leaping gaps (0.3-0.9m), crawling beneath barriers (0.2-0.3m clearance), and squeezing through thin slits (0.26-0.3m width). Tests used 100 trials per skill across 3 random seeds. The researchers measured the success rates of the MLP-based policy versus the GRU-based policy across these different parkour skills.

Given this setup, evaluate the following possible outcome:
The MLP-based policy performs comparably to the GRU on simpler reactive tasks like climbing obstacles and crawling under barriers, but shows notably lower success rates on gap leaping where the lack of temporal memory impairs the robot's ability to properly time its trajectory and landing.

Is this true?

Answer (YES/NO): NO